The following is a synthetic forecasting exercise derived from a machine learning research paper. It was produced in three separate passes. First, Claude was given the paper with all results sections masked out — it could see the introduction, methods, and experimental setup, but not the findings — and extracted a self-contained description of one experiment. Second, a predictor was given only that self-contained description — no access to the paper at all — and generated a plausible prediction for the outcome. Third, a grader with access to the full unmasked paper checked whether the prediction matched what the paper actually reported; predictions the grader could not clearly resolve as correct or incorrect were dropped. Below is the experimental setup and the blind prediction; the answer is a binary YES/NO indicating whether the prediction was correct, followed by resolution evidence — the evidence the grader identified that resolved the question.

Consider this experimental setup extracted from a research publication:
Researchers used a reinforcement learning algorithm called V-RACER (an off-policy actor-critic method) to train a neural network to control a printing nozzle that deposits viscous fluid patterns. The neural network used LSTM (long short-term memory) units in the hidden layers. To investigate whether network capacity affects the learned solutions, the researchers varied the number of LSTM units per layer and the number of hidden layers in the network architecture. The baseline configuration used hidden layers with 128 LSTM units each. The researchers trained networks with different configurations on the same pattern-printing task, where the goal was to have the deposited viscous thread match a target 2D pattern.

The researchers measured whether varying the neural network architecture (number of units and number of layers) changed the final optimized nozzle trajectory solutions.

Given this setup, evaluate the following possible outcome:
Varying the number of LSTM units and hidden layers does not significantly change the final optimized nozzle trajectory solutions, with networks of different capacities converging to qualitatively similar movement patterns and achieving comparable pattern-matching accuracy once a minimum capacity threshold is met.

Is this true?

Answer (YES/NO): YES